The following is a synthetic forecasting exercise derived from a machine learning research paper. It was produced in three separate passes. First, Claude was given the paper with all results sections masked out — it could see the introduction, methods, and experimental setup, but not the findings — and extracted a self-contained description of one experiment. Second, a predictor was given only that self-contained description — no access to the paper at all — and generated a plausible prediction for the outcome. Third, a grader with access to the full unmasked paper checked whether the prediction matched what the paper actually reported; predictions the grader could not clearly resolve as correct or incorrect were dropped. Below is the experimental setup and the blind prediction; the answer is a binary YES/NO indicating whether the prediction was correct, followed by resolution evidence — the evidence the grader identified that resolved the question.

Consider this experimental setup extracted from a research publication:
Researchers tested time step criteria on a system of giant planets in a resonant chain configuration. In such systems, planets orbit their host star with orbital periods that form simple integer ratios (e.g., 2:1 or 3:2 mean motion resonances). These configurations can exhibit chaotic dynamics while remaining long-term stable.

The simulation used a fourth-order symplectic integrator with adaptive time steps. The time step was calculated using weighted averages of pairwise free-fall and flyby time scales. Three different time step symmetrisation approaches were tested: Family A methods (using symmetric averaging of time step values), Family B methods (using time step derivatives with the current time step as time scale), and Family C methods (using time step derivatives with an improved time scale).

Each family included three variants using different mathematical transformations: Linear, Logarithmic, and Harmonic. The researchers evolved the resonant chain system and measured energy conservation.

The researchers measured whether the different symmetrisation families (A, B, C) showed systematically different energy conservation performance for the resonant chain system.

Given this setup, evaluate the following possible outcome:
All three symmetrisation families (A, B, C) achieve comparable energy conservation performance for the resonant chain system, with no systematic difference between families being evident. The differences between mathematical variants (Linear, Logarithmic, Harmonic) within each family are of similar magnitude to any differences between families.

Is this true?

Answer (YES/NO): NO